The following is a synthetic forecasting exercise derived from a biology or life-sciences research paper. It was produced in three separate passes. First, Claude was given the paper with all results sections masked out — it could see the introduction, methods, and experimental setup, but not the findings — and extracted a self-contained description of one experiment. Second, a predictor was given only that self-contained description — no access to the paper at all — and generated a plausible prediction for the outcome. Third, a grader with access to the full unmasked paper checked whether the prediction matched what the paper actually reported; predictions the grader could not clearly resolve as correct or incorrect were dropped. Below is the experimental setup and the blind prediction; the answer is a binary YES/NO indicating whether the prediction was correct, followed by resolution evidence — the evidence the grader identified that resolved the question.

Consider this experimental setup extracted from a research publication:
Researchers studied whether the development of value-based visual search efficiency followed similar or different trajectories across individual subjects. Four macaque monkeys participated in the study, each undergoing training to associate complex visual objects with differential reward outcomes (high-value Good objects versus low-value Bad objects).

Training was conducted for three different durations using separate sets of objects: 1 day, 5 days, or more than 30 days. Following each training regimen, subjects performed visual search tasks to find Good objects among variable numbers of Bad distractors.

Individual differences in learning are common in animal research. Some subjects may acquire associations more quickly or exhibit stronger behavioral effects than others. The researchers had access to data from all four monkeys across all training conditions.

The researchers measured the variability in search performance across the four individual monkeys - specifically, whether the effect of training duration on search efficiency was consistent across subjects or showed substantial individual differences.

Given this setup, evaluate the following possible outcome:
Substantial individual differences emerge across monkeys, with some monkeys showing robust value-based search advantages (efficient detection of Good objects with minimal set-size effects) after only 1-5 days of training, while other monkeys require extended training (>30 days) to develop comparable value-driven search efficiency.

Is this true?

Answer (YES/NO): NO